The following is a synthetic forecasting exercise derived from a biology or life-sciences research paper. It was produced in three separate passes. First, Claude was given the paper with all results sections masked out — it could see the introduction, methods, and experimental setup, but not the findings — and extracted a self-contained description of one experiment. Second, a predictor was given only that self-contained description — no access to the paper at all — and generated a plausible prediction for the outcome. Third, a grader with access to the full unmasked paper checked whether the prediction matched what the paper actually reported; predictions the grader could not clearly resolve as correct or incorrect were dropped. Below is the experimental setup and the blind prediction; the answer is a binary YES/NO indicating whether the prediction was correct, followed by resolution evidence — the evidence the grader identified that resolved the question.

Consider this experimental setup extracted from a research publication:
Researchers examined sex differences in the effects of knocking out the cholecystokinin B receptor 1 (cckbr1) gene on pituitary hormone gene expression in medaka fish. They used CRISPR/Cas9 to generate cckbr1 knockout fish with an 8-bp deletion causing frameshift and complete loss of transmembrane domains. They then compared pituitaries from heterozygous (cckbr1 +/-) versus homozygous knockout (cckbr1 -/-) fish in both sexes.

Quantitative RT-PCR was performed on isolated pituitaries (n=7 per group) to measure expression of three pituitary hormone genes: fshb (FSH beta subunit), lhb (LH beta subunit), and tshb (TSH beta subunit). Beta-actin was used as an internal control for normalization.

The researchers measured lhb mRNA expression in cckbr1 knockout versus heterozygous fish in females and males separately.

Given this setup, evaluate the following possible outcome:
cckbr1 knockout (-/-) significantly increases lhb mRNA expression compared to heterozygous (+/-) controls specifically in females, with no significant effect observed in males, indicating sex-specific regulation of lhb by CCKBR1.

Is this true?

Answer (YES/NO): NO